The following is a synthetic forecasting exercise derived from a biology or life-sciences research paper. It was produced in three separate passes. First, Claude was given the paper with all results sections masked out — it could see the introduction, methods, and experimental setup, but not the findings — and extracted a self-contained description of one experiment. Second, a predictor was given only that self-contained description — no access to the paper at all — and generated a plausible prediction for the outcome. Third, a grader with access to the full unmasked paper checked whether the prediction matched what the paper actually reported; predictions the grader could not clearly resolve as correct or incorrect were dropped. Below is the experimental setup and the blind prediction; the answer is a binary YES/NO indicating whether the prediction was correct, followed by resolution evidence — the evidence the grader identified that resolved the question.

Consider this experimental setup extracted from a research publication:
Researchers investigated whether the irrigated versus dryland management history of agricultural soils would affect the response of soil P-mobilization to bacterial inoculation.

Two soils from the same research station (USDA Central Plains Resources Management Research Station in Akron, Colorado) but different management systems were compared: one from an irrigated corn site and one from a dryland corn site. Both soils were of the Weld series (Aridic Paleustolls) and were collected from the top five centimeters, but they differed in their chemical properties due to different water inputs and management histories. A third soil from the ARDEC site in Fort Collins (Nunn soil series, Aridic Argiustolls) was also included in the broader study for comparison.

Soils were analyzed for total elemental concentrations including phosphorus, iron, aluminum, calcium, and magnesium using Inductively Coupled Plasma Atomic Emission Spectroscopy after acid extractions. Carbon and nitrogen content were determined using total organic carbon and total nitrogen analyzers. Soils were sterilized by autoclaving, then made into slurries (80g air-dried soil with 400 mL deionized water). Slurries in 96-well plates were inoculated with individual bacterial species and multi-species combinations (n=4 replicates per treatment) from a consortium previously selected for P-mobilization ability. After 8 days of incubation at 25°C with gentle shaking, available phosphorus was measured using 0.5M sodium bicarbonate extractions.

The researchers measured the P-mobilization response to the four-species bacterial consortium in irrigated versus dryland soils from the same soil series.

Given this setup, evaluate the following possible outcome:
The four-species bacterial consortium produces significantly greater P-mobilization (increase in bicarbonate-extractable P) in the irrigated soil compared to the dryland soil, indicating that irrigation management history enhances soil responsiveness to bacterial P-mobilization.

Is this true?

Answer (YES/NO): YES